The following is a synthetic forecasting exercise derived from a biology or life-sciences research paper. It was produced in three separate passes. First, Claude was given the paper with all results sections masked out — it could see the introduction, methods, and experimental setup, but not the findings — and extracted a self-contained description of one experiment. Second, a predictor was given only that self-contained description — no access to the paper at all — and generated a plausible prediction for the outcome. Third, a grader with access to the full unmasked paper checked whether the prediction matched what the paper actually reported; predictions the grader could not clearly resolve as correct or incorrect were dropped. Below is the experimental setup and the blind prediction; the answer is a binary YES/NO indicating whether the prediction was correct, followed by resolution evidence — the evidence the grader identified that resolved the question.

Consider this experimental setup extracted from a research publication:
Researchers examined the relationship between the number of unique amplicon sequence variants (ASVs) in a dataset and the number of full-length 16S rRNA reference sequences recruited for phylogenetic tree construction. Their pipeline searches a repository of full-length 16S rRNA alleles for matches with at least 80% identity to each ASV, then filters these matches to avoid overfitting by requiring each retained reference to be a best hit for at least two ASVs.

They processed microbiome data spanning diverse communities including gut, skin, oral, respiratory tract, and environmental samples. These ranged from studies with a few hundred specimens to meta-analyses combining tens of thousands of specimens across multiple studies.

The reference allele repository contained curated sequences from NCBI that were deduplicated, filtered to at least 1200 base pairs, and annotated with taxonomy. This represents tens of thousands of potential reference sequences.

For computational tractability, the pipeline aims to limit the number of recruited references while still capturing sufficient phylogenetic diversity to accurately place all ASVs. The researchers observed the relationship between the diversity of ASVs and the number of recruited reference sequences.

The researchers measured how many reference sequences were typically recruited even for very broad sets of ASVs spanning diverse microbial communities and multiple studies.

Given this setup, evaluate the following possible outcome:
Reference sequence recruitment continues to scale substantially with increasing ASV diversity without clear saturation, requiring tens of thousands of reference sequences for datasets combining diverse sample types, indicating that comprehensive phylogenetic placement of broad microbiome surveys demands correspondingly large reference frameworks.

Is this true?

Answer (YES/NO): NO